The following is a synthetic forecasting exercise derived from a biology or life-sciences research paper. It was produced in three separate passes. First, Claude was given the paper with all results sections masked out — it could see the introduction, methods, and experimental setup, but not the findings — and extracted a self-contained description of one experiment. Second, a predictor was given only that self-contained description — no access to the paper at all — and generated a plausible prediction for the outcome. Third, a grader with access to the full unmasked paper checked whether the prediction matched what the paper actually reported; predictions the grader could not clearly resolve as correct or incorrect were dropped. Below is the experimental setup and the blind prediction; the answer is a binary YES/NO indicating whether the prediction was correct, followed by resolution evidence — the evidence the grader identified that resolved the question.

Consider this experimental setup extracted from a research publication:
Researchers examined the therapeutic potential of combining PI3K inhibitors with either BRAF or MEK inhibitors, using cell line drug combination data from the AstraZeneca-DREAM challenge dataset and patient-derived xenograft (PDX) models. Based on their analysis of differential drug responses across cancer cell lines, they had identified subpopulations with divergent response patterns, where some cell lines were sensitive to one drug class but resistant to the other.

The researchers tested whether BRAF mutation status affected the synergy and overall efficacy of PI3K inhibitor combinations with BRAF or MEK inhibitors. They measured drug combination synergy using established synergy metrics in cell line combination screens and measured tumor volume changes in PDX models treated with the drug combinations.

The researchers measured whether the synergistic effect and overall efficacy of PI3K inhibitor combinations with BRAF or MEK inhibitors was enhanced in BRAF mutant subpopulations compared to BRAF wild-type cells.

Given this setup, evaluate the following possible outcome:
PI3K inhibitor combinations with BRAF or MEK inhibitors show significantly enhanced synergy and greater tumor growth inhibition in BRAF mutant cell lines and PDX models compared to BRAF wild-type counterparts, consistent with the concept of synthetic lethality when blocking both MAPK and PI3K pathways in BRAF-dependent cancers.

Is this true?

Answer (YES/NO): NO